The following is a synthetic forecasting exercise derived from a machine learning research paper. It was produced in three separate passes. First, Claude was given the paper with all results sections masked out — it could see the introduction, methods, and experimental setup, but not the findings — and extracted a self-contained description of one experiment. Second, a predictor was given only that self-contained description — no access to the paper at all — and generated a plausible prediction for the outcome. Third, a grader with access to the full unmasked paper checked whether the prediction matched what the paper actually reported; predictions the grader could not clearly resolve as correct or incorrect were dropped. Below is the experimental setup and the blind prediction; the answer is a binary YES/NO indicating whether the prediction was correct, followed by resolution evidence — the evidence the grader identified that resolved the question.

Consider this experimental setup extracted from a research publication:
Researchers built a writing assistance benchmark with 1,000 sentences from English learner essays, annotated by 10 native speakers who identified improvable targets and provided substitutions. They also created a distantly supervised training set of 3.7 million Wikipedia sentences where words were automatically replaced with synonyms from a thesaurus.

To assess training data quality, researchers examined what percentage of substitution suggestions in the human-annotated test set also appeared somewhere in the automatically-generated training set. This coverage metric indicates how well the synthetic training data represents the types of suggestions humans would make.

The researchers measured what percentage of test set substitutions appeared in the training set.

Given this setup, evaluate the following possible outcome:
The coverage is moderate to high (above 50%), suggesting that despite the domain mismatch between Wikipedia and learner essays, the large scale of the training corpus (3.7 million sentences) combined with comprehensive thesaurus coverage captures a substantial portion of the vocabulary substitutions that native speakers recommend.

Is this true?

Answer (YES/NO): YES